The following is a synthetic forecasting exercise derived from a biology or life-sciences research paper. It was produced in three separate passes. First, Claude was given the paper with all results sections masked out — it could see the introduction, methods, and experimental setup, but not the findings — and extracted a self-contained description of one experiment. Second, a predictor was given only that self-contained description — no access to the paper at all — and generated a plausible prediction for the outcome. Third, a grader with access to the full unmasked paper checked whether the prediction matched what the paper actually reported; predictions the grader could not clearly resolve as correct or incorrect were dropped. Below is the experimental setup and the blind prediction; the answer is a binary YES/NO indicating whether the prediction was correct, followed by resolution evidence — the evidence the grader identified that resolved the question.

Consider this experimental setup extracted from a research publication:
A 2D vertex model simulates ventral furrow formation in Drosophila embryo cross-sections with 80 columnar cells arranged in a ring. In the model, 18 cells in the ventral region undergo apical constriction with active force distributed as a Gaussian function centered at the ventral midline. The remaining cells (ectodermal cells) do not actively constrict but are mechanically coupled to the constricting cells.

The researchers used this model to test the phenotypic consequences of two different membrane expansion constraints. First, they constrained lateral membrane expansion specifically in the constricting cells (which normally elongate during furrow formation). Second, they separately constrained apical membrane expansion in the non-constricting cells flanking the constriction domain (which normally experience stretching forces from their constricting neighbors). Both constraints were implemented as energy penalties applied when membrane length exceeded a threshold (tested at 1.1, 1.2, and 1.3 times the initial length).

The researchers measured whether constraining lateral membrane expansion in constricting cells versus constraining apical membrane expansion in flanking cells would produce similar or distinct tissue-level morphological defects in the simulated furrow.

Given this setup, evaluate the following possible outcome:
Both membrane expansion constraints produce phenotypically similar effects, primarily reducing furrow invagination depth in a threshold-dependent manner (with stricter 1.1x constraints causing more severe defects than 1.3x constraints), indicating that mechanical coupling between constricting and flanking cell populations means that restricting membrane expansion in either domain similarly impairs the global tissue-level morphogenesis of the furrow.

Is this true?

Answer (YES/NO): NO